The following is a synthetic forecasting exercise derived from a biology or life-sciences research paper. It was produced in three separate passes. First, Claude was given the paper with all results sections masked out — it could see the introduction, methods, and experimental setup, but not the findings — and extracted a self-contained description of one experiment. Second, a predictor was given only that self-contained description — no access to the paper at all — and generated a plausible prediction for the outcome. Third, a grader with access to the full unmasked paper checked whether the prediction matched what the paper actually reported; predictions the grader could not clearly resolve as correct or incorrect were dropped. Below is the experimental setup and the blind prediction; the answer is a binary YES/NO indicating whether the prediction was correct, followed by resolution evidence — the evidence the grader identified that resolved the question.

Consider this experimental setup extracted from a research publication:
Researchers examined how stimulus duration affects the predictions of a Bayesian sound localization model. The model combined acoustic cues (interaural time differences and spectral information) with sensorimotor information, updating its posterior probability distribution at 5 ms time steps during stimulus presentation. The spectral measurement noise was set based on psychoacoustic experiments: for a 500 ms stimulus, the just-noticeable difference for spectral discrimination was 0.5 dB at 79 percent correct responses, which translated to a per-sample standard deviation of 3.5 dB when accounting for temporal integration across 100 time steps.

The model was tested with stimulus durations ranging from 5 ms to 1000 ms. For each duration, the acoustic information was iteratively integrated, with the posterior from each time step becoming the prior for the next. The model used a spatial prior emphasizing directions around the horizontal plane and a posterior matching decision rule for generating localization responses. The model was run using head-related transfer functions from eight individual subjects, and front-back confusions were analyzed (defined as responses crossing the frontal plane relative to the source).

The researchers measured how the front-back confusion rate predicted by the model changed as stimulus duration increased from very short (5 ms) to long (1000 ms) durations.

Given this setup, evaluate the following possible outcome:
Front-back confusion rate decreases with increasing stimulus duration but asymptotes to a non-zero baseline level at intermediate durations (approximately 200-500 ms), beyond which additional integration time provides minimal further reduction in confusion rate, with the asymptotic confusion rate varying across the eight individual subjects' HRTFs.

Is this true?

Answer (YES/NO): NO